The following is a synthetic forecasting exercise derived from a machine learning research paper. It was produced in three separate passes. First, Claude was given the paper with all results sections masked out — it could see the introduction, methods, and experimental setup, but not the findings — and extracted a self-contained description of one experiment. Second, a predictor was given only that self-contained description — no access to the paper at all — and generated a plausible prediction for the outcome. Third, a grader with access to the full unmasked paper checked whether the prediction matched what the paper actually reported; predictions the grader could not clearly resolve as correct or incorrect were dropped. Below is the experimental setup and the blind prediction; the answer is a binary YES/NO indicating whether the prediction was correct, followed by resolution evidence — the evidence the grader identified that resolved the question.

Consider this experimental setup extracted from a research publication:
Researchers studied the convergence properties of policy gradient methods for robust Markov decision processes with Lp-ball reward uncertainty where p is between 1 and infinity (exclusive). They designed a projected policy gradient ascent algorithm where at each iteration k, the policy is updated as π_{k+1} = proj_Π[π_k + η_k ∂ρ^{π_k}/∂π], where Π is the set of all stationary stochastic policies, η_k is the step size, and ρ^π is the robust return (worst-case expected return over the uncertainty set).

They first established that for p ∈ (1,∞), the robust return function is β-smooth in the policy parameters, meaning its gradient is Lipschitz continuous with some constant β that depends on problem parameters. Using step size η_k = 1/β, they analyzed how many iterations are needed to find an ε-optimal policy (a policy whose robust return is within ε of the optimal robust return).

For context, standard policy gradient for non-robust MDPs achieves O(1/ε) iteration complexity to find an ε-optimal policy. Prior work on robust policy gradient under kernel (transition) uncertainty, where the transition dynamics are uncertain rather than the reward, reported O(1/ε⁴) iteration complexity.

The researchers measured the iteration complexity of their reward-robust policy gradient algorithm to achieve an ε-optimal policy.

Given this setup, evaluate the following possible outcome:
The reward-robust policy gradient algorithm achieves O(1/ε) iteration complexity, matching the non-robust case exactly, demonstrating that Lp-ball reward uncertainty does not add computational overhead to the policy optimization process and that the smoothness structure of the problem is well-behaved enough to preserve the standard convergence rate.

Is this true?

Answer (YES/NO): YES